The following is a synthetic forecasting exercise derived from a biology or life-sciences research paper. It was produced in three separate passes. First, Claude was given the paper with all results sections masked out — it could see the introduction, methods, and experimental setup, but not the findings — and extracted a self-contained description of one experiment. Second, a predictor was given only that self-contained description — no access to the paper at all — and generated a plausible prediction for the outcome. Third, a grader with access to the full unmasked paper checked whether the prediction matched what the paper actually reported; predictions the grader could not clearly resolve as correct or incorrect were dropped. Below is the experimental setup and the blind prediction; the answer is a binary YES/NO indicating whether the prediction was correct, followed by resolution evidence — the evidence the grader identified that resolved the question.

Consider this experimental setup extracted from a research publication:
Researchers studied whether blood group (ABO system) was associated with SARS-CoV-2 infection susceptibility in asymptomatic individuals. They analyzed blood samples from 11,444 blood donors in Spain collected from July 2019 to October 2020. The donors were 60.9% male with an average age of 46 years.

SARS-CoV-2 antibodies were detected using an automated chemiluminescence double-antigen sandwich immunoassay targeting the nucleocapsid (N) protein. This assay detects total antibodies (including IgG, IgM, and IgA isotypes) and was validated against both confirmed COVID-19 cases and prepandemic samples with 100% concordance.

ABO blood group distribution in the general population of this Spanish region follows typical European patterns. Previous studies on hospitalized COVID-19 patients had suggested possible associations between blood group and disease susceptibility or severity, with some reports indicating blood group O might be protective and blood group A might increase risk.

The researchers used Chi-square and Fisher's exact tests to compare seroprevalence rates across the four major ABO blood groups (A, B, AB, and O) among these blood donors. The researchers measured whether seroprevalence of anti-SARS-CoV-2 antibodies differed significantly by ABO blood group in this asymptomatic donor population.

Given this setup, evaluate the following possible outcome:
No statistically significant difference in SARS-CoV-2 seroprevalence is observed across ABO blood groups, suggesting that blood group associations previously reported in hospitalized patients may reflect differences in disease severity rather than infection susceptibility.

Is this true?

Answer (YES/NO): YES